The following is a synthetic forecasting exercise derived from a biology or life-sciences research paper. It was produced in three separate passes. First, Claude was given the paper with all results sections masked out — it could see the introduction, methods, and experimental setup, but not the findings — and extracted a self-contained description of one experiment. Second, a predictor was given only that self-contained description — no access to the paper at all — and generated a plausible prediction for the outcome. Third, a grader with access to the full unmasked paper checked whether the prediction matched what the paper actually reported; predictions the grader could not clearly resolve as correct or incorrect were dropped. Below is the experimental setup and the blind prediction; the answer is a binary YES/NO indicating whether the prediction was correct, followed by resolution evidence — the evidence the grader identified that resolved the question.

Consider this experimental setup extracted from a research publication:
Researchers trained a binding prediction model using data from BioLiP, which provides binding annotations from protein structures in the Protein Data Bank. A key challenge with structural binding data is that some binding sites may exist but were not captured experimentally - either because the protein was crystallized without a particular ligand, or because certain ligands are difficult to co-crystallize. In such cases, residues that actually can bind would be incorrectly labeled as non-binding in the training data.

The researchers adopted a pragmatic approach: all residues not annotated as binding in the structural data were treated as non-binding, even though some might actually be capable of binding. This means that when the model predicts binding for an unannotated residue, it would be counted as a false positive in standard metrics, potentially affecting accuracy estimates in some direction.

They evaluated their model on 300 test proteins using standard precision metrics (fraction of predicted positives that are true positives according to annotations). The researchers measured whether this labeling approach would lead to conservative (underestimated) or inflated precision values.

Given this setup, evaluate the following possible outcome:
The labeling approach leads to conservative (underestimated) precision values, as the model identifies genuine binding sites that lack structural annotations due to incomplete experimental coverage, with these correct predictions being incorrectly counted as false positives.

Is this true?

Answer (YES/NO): YES